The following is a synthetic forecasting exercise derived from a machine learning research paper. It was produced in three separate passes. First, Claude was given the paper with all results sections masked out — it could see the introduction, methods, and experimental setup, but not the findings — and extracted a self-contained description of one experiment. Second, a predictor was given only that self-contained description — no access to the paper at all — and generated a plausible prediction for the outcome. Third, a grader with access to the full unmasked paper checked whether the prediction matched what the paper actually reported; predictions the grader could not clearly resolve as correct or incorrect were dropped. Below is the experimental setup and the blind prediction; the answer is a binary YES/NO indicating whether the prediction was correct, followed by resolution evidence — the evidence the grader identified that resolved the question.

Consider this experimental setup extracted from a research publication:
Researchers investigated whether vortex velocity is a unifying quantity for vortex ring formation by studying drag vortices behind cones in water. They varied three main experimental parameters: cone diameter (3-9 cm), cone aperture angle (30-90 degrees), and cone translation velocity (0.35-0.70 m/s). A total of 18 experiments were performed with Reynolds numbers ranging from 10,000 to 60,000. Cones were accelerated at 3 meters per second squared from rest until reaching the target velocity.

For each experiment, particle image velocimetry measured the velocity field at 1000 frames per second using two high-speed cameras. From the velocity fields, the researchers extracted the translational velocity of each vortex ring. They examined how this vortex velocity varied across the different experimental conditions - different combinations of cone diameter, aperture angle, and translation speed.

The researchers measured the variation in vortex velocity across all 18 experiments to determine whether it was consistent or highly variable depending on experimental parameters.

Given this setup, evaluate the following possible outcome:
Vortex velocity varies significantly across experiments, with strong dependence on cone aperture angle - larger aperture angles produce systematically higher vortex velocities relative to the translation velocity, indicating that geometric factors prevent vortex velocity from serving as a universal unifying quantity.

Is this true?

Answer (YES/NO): NO